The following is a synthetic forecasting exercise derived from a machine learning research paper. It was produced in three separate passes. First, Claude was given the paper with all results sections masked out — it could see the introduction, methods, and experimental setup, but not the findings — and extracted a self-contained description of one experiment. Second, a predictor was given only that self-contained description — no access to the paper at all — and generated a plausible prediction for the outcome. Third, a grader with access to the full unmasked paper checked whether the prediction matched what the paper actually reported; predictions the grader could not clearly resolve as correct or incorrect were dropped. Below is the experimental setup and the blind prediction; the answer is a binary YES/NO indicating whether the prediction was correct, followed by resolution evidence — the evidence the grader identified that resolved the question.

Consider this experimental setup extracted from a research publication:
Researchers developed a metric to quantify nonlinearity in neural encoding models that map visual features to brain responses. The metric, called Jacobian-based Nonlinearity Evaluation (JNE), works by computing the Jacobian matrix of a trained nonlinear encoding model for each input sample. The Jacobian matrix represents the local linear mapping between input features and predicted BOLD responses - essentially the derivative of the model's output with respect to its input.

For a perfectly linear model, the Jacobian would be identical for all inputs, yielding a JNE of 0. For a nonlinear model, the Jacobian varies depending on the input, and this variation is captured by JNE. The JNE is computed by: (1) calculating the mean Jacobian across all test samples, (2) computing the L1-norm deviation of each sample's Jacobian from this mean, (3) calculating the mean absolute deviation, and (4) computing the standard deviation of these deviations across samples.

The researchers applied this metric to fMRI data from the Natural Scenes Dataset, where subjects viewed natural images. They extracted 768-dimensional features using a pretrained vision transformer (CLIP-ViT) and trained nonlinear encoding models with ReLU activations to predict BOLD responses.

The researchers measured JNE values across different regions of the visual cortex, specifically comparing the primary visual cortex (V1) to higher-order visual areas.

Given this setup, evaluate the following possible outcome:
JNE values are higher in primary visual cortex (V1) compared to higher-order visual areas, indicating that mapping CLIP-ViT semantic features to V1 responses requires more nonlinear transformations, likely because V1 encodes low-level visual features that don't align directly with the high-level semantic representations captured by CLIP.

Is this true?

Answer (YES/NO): NO